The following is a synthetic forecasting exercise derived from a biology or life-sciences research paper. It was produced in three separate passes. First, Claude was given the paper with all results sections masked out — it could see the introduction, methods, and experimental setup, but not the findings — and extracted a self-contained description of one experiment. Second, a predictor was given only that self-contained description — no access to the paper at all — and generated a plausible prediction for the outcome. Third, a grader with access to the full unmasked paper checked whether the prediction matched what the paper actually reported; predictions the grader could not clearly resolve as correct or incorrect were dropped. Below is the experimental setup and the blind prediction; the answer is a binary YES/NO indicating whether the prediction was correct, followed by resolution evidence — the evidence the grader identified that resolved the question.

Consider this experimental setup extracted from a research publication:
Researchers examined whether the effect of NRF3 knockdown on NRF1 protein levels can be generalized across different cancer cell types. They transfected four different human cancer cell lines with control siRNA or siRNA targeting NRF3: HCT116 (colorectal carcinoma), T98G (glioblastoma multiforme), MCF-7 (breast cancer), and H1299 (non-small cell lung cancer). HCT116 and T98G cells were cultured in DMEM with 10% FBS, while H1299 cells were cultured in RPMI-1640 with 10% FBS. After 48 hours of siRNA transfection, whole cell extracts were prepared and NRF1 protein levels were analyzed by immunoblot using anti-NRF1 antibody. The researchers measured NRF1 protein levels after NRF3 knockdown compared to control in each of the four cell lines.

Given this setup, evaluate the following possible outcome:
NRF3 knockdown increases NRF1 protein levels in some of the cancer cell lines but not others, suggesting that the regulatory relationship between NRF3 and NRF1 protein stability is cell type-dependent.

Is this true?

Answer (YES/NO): NO